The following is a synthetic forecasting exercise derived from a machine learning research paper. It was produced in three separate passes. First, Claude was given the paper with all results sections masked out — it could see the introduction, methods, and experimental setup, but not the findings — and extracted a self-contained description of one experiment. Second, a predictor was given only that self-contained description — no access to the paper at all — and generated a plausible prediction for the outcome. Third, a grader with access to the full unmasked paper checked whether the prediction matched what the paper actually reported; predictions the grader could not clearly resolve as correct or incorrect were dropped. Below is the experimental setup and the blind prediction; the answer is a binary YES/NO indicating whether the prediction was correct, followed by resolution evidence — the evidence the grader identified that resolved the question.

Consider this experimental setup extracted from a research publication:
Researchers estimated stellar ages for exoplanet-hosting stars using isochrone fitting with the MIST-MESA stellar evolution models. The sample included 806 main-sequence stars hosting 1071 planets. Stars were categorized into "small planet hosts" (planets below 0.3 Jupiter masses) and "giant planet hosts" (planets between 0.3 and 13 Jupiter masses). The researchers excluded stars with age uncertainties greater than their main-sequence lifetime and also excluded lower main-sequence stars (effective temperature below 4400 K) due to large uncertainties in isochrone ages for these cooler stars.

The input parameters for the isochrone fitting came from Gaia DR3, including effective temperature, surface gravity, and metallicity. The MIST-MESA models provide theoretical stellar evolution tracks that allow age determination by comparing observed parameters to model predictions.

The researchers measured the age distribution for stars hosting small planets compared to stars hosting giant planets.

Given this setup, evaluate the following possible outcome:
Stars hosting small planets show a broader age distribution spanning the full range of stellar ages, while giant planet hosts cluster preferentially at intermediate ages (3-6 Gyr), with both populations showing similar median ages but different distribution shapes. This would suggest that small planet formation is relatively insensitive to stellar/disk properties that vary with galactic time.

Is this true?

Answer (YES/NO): NO